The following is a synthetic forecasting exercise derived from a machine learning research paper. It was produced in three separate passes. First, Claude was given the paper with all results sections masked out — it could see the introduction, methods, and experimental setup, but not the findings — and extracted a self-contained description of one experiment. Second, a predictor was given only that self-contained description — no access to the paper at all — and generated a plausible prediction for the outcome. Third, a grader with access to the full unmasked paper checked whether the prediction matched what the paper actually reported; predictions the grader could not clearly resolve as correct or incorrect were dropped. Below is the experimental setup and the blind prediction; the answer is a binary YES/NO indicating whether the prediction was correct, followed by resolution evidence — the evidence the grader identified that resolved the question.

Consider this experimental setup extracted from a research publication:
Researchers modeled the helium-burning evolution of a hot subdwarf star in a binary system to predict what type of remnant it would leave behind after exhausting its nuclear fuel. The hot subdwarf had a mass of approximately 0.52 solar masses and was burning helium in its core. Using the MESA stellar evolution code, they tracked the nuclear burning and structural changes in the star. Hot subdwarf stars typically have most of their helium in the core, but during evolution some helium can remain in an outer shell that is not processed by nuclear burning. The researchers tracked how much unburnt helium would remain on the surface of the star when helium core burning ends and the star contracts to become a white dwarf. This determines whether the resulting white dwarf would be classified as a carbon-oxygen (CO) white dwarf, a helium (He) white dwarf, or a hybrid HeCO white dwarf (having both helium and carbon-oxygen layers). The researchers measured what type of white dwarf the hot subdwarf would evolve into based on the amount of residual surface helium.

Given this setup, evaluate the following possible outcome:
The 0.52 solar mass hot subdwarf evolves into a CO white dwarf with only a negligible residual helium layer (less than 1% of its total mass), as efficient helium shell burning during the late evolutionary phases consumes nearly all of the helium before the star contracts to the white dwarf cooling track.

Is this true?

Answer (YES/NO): NO